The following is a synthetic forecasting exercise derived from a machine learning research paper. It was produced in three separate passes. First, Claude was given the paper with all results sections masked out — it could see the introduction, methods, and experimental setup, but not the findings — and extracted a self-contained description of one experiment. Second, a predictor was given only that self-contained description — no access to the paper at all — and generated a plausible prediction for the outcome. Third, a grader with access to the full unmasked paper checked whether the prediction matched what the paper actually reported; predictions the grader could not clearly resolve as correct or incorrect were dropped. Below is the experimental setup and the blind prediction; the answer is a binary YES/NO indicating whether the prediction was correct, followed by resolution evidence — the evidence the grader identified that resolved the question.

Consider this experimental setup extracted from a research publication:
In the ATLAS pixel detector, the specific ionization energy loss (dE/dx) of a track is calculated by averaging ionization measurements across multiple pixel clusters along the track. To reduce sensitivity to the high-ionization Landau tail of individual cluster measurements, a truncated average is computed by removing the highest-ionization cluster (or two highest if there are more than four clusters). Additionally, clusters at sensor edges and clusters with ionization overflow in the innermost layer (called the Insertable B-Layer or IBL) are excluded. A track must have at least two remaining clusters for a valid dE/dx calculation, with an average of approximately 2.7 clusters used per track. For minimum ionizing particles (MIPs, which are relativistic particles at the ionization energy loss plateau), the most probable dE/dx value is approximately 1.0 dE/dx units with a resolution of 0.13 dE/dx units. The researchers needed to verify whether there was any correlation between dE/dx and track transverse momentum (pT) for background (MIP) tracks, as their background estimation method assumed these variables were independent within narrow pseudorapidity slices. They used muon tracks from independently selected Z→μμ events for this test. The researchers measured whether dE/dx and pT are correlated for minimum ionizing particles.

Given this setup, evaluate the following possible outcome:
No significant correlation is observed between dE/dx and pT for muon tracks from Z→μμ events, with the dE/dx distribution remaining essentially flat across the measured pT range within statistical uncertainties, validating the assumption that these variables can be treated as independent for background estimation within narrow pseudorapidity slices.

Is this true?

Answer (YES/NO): YES